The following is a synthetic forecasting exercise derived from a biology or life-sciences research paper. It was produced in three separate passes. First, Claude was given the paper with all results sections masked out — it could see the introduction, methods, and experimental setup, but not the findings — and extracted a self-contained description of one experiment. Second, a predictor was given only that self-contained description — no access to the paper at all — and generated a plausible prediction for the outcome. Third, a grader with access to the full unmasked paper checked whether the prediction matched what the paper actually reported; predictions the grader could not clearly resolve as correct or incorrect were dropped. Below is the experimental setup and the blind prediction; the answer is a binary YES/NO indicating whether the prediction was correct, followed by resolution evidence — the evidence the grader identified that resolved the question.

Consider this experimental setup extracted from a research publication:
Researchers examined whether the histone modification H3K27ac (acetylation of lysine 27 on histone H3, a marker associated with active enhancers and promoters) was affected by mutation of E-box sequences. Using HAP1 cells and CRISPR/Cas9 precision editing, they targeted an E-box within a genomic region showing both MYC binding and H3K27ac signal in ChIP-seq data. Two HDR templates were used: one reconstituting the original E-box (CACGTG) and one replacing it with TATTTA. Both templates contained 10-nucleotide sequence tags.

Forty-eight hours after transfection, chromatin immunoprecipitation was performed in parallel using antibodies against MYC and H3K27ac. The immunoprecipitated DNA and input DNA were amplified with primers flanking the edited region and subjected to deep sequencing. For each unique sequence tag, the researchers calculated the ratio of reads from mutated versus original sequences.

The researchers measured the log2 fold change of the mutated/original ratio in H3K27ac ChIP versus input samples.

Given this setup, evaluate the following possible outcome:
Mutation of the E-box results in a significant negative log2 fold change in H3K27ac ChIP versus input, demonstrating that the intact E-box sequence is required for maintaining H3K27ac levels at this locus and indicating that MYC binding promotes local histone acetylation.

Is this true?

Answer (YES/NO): YES